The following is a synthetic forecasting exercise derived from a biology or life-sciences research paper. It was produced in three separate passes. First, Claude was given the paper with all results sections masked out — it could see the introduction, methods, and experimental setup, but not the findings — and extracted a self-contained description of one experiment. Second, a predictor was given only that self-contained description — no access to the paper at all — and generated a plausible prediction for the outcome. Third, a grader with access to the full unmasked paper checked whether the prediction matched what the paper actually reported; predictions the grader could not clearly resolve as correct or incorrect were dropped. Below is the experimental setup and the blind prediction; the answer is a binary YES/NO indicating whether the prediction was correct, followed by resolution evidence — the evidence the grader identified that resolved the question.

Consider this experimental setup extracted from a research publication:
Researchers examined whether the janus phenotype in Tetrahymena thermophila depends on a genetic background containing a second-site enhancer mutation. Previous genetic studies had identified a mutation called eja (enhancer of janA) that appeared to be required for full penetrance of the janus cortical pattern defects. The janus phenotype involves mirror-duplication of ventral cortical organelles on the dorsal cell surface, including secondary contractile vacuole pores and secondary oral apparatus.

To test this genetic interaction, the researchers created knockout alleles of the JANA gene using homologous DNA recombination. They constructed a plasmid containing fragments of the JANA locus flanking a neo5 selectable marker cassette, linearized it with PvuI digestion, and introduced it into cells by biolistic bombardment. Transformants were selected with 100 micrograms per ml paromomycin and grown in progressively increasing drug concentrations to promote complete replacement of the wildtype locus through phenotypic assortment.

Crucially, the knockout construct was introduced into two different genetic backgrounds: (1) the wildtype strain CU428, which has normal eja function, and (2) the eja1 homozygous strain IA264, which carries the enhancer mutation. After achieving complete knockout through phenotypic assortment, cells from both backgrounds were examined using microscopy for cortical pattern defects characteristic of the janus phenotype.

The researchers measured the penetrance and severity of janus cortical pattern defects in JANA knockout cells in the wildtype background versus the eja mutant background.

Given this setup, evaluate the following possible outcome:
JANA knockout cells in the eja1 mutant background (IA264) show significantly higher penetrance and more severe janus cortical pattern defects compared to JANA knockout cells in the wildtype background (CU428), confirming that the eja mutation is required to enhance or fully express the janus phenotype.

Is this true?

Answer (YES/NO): YES